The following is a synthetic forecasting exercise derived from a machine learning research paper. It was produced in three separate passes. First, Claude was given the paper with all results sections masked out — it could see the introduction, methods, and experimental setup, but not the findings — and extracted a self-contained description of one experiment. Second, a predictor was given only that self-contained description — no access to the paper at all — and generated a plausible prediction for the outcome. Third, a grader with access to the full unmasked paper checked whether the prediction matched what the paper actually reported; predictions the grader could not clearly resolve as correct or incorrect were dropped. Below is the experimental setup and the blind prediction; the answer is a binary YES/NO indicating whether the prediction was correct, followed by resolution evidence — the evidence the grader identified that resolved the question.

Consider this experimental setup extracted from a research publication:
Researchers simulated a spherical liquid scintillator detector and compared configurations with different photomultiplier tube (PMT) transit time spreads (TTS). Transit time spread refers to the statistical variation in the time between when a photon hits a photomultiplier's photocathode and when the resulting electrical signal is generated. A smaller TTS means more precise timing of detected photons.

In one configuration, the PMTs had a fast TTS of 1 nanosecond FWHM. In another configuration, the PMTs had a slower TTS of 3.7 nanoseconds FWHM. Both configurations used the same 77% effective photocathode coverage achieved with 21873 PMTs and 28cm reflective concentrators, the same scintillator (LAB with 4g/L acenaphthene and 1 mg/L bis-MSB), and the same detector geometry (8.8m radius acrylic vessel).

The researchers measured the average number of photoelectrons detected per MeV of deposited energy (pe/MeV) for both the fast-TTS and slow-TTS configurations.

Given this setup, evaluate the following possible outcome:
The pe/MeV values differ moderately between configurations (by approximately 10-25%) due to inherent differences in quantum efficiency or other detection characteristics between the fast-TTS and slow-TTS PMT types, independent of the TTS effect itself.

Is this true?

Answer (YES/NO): NO